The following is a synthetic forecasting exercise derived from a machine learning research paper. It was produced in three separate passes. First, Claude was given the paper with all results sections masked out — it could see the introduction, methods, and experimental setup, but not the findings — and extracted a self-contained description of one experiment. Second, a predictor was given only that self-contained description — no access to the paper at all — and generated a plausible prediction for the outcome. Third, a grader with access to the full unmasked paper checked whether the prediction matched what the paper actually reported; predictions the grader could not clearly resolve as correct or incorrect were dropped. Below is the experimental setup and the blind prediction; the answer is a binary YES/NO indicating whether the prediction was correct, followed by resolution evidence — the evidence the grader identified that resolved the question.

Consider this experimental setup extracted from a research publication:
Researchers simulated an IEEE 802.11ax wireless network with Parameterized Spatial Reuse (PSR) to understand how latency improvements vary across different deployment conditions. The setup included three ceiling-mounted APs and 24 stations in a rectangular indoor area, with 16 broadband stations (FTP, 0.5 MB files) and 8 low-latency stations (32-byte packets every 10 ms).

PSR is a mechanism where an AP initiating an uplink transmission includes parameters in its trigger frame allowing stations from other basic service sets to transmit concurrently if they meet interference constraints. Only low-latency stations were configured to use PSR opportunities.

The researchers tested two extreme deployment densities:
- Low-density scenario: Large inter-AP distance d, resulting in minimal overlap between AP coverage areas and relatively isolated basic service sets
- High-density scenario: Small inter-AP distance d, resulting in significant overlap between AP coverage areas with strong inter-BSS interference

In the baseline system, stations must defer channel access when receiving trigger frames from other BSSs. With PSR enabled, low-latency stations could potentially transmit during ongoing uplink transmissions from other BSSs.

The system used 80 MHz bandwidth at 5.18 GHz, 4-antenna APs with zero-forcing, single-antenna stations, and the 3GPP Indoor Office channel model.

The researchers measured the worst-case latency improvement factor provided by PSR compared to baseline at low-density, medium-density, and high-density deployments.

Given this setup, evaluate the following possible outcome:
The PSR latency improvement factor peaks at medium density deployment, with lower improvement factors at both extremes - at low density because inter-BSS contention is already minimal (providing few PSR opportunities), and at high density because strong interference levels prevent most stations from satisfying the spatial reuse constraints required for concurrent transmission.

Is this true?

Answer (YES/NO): NO